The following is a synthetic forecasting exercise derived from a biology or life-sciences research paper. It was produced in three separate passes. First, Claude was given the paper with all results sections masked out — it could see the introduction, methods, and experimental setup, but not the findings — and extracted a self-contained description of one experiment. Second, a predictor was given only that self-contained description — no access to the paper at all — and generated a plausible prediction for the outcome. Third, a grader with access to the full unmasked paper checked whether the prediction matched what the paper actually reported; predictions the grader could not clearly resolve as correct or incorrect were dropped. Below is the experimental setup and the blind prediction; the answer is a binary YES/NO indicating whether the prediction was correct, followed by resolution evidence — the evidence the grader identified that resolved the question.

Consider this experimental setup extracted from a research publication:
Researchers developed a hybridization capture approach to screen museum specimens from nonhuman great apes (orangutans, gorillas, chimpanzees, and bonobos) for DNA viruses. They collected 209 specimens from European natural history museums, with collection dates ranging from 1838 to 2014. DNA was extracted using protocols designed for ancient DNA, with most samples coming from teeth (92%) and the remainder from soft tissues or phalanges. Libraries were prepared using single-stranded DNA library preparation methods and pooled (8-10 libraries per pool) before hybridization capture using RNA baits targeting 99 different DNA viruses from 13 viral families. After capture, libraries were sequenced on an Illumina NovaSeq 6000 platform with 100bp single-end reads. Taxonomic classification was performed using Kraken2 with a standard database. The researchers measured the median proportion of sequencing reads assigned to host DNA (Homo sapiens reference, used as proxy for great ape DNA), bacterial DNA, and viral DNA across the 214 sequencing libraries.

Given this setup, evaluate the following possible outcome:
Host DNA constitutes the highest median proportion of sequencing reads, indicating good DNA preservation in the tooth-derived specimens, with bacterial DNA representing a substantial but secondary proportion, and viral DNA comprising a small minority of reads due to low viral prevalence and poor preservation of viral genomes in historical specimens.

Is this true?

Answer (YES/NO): YES